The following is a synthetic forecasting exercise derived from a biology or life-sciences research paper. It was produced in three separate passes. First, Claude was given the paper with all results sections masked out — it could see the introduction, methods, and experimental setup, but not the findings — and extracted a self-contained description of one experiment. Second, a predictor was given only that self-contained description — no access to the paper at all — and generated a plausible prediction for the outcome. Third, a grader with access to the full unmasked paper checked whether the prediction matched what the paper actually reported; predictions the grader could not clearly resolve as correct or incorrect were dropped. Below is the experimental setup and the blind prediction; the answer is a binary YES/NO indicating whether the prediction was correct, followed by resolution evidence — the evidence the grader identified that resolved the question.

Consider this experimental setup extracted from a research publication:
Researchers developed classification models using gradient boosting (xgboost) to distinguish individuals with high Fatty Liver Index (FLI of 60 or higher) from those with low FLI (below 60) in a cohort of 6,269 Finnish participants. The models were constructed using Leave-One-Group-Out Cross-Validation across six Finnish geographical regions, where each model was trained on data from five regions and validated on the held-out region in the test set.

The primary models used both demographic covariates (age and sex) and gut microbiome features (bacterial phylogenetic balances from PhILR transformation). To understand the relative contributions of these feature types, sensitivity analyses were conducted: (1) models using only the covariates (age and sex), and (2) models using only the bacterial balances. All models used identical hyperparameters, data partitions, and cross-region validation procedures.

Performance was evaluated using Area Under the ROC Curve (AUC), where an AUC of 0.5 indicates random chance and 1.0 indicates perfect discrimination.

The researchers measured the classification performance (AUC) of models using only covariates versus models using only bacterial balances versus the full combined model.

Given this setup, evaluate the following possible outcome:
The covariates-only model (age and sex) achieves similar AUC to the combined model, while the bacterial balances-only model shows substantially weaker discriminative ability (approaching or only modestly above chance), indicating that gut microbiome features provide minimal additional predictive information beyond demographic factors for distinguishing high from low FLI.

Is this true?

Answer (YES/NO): NO